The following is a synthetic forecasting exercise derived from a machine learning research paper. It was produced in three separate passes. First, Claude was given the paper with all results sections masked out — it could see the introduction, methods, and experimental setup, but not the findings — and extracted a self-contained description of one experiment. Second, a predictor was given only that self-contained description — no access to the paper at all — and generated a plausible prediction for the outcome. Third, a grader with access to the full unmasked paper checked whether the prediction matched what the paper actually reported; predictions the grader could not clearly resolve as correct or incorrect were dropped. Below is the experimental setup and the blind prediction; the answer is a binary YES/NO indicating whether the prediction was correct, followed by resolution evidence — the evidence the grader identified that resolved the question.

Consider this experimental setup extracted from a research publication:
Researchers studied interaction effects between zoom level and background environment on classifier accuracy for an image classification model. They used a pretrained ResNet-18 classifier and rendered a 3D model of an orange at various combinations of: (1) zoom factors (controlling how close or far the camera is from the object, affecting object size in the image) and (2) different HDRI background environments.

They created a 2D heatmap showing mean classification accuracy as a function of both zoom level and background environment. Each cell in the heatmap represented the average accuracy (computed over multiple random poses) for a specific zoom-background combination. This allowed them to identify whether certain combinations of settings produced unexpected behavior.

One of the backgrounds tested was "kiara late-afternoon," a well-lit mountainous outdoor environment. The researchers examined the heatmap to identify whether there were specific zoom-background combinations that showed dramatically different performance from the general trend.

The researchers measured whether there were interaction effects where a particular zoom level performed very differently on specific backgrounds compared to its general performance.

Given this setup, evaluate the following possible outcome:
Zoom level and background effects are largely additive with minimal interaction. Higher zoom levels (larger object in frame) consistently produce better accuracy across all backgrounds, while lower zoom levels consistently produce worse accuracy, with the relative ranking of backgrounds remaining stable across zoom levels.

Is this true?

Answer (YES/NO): NO